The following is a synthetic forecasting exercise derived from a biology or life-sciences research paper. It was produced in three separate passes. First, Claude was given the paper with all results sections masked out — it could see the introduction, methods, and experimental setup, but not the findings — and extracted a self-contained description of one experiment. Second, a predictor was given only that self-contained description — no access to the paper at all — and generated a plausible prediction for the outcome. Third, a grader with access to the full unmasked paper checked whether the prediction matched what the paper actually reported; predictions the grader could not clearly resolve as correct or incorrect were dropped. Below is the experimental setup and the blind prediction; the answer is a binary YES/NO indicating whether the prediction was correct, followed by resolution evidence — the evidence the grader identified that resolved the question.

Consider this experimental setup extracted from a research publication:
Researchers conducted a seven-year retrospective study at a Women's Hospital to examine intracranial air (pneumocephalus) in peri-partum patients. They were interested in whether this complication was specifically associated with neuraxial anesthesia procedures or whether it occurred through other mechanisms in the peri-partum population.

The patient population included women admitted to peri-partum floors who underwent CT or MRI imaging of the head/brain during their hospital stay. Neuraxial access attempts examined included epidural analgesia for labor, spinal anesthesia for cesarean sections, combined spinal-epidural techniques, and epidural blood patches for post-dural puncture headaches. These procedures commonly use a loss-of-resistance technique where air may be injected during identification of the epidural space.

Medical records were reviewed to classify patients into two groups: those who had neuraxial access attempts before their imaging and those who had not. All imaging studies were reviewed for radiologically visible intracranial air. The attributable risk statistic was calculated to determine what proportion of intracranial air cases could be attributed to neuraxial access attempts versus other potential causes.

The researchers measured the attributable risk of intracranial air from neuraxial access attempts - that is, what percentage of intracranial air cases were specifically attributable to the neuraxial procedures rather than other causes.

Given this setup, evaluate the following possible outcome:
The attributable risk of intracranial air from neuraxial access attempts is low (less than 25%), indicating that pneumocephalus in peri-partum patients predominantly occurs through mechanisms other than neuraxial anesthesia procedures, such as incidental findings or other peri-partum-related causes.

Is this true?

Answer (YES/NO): NO